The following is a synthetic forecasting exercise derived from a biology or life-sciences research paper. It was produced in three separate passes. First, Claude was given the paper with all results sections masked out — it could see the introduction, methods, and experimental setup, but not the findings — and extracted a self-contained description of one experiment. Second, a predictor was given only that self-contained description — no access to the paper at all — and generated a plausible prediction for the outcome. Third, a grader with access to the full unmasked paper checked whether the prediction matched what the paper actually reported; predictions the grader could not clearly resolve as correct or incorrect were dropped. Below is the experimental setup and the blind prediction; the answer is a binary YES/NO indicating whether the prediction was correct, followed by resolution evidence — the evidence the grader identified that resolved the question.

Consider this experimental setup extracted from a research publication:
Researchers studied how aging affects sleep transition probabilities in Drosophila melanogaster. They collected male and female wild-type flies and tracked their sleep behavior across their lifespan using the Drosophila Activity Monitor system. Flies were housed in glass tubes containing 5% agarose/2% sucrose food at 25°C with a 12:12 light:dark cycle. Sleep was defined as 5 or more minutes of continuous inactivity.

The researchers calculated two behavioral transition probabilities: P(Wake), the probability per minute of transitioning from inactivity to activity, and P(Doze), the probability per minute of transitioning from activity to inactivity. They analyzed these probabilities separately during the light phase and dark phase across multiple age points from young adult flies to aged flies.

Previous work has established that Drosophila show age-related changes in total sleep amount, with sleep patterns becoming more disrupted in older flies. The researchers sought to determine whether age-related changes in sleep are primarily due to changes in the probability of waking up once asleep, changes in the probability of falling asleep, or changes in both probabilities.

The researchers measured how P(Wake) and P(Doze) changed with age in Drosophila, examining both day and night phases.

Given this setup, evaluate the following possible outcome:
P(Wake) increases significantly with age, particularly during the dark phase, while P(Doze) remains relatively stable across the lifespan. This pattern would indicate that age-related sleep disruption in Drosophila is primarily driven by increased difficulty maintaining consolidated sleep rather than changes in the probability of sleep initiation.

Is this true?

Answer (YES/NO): NO